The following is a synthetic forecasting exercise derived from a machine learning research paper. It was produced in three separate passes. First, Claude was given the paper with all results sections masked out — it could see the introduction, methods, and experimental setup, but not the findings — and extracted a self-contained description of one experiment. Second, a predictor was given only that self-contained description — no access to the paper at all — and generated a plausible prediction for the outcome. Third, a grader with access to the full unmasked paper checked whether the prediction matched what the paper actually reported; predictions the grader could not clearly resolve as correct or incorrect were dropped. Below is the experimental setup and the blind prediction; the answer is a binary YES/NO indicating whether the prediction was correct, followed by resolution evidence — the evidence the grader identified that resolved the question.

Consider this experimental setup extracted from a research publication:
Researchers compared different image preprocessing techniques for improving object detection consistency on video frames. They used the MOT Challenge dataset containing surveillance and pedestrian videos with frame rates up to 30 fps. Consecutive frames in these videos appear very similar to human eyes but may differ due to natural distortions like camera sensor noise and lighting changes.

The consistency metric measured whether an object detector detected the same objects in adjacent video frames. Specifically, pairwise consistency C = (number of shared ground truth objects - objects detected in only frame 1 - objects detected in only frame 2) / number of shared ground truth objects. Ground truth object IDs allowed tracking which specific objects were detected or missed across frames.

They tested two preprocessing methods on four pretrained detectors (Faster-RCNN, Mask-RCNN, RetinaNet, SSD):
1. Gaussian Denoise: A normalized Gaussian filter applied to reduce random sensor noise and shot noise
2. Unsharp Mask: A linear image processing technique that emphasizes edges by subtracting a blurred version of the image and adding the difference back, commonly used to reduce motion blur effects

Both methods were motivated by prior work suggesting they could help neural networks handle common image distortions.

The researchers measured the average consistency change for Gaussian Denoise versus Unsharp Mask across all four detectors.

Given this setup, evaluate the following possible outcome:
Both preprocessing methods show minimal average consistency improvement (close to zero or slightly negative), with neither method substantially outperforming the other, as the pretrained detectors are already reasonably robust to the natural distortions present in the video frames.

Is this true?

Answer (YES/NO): NO